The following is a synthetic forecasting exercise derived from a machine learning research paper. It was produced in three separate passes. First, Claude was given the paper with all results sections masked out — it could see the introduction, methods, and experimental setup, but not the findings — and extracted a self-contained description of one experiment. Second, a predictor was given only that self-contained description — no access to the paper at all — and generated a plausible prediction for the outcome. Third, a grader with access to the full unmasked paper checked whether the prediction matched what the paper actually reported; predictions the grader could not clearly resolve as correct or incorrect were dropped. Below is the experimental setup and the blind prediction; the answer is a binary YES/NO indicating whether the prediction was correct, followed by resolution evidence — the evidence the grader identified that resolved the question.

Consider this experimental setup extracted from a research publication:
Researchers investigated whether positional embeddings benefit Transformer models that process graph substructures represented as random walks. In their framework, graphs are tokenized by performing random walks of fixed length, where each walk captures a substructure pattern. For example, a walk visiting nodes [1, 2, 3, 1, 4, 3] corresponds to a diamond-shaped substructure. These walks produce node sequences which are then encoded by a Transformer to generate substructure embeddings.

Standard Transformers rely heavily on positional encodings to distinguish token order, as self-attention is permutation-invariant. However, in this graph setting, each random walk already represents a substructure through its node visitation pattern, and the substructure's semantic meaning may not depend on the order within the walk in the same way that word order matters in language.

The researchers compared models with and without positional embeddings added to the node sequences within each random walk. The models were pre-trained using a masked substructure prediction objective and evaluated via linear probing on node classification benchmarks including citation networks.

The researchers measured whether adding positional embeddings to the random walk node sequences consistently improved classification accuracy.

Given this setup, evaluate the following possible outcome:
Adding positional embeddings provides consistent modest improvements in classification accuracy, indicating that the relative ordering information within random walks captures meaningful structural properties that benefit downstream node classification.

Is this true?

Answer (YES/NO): NO